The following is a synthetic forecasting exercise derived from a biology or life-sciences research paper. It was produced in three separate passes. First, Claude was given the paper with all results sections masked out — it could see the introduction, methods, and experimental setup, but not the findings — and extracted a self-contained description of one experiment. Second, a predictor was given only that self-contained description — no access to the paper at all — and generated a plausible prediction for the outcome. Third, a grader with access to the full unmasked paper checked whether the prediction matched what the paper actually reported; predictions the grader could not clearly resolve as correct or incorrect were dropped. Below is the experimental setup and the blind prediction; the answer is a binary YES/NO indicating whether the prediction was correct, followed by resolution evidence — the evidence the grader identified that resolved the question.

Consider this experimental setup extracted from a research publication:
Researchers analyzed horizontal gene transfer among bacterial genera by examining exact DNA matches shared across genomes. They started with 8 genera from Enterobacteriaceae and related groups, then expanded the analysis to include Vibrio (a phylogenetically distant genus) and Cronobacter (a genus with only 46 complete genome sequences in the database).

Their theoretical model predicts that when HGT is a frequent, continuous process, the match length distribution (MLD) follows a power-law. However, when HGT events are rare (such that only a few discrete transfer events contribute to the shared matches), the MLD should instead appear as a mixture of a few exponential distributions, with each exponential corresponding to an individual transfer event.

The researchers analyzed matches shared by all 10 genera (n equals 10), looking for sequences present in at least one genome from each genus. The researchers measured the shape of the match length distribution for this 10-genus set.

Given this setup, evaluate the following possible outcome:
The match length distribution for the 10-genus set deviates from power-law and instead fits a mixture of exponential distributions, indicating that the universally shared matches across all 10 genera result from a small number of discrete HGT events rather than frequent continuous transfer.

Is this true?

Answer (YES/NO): YES